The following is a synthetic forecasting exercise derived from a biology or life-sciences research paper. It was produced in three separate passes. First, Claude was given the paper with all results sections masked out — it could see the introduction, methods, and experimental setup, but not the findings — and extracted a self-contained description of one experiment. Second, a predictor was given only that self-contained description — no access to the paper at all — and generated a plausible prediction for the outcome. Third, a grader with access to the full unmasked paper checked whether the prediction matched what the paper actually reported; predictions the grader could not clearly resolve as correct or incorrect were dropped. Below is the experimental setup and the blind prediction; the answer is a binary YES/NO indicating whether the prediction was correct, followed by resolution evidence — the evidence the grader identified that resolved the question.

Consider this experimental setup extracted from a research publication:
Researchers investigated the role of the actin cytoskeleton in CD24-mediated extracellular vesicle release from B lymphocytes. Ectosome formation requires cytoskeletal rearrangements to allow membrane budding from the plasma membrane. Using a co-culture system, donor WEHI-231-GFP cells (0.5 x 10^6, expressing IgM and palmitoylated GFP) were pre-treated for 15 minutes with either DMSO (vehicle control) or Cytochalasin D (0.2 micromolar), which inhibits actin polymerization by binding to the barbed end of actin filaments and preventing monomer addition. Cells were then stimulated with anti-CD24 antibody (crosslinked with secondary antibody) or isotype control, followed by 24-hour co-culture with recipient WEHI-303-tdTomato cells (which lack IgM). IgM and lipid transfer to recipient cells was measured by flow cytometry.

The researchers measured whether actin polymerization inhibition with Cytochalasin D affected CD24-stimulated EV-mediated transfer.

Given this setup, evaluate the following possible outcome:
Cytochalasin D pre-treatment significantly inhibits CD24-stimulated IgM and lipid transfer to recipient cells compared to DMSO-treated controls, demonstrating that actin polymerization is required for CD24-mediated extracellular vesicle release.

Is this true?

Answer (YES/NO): YES